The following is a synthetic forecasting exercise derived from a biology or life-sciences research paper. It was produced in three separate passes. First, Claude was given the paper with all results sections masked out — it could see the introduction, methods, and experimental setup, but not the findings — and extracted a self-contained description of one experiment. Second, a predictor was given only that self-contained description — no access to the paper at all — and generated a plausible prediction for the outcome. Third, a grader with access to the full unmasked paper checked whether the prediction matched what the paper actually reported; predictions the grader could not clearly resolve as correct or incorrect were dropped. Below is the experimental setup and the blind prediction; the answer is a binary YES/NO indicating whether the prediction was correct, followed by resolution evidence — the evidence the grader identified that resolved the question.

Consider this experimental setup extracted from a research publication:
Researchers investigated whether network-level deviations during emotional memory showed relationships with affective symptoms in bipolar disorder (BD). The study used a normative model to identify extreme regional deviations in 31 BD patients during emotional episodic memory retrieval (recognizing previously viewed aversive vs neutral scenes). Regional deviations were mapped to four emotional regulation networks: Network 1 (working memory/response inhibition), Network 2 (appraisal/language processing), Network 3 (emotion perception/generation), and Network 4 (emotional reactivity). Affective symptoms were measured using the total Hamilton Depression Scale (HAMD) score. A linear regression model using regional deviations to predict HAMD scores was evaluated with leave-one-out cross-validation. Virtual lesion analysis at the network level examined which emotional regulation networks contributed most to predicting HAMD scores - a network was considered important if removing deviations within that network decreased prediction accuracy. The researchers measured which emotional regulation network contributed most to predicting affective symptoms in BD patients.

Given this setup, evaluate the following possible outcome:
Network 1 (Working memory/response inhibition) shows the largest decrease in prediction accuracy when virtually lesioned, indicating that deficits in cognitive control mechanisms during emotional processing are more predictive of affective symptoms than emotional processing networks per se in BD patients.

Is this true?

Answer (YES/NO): NO